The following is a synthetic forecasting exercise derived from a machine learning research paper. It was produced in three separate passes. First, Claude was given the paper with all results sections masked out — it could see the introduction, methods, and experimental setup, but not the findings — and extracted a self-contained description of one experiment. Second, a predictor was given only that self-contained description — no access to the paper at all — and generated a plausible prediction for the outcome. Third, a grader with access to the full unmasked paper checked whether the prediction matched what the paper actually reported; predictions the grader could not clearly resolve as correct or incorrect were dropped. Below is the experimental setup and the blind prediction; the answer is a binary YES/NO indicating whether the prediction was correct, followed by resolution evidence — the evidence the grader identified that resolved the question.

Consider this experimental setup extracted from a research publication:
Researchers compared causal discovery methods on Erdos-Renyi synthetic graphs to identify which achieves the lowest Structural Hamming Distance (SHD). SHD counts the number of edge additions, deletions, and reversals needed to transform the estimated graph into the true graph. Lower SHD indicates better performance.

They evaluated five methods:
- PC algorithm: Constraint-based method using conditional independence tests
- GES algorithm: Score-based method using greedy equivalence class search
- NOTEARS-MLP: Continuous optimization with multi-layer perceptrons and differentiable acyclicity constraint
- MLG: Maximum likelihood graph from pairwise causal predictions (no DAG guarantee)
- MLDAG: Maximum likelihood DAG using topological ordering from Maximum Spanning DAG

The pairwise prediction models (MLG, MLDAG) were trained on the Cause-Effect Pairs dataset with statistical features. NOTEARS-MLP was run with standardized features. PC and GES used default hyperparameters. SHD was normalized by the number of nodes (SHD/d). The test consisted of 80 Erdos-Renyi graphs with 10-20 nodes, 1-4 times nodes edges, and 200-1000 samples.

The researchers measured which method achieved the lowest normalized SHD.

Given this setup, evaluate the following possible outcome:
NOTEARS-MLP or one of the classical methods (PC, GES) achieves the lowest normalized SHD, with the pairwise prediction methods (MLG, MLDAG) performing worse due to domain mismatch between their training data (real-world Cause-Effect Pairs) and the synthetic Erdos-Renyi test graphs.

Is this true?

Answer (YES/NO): YES